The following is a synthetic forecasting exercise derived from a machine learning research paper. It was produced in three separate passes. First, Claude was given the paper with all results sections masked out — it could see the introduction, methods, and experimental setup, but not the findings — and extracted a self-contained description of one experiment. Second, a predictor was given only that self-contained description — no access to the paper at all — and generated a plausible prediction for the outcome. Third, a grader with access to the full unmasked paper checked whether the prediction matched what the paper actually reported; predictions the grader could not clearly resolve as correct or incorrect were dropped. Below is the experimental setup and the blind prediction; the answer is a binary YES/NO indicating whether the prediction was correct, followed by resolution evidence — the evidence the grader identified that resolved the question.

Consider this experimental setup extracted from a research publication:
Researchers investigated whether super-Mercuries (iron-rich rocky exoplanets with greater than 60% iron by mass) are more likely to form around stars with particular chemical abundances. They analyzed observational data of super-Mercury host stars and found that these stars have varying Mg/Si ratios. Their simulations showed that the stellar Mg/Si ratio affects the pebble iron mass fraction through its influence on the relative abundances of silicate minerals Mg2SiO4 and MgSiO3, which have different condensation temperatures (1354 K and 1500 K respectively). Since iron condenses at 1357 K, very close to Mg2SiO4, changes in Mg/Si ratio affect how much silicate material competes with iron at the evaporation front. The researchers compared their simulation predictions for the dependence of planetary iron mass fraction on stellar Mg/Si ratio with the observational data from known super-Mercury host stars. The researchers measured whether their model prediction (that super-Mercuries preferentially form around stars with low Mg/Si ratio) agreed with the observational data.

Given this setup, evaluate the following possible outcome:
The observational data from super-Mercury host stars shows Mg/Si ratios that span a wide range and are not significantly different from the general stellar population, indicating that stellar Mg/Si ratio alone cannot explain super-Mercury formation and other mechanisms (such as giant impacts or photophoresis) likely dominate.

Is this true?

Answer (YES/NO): NO